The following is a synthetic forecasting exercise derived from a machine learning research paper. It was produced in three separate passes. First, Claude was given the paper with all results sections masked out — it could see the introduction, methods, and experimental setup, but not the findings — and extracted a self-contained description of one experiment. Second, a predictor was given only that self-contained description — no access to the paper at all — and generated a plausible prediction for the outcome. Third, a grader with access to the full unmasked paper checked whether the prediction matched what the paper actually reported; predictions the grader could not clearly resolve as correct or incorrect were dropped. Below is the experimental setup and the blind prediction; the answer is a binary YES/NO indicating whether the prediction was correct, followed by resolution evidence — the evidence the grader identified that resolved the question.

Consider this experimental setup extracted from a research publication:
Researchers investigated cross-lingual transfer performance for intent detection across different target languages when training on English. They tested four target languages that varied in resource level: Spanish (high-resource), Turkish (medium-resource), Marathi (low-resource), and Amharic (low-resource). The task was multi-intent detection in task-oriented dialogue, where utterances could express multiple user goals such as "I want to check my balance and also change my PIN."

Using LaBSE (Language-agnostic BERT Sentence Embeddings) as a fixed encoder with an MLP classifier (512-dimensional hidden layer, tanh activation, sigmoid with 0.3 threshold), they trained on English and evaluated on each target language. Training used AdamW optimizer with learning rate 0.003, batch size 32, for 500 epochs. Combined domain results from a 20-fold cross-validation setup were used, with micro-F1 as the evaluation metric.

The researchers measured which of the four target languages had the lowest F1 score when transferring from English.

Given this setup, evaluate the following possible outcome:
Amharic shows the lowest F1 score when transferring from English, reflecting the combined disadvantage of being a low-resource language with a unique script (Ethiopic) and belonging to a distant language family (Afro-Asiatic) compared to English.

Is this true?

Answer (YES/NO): NO